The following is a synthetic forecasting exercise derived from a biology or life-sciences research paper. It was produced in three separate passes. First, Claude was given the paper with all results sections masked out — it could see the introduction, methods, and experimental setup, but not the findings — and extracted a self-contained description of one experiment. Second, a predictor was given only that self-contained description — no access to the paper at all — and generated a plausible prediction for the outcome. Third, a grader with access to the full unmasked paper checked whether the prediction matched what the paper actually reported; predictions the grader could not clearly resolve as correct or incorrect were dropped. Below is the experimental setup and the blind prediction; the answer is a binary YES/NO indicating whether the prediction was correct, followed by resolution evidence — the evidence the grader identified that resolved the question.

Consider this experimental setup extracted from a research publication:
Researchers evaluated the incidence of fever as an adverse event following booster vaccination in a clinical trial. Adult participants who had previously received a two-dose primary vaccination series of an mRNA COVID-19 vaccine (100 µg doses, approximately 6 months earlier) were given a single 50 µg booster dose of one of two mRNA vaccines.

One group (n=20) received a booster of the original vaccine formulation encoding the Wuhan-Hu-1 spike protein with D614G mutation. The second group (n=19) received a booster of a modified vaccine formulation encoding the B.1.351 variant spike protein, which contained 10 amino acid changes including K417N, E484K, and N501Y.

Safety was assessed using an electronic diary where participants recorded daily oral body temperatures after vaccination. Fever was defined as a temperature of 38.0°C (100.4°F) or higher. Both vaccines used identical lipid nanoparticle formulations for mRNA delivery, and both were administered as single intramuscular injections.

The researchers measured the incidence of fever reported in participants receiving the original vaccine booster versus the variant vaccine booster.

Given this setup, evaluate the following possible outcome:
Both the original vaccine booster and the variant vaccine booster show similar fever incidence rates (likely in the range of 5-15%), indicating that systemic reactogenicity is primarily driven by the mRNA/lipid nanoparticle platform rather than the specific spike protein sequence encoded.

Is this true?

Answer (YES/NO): NO